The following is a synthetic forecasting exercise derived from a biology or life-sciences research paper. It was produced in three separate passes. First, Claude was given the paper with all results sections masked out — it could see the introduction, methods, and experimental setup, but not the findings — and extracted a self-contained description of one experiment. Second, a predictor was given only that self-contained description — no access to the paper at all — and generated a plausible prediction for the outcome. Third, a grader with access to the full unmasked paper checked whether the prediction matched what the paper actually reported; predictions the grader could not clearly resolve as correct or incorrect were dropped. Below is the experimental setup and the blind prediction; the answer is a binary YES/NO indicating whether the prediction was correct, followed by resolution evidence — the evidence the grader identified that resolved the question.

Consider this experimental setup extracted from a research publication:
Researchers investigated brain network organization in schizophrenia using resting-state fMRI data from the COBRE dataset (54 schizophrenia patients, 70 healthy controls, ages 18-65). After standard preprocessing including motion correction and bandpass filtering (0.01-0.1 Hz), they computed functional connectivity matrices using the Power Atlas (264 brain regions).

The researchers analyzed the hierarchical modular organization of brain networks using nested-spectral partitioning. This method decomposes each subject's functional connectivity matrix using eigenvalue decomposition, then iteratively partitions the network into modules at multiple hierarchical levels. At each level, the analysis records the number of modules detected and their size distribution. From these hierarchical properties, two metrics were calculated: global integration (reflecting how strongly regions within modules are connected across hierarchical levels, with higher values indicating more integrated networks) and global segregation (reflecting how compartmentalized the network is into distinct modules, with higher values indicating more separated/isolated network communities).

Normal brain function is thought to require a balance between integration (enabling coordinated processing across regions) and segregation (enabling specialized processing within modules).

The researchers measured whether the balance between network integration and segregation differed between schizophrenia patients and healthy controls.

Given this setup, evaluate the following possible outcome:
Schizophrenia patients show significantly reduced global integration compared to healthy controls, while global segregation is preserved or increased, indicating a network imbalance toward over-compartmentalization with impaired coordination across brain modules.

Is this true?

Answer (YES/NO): YES